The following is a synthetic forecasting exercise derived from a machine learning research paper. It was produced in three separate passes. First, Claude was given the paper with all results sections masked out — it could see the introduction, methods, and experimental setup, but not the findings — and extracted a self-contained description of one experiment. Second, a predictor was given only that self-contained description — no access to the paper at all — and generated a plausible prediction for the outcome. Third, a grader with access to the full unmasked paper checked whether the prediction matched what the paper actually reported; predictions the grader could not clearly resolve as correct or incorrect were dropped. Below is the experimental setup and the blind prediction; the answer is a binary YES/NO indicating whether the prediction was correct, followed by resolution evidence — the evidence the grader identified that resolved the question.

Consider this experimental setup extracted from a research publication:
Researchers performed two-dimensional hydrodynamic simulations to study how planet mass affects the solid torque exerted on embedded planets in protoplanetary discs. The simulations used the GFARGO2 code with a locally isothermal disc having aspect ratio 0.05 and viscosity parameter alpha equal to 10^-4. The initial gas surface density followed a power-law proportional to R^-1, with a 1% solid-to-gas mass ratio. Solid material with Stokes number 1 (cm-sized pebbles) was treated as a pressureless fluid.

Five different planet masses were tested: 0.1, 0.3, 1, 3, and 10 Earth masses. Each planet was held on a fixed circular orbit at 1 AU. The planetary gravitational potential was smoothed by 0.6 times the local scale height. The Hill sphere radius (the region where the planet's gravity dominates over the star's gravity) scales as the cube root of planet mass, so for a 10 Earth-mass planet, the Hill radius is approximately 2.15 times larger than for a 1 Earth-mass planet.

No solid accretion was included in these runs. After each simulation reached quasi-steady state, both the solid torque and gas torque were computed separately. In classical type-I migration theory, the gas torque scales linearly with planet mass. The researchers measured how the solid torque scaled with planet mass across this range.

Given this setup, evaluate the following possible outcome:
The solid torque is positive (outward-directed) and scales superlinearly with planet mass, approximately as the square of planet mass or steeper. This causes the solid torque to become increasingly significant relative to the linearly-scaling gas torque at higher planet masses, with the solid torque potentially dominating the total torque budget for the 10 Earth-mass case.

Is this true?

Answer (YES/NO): NO